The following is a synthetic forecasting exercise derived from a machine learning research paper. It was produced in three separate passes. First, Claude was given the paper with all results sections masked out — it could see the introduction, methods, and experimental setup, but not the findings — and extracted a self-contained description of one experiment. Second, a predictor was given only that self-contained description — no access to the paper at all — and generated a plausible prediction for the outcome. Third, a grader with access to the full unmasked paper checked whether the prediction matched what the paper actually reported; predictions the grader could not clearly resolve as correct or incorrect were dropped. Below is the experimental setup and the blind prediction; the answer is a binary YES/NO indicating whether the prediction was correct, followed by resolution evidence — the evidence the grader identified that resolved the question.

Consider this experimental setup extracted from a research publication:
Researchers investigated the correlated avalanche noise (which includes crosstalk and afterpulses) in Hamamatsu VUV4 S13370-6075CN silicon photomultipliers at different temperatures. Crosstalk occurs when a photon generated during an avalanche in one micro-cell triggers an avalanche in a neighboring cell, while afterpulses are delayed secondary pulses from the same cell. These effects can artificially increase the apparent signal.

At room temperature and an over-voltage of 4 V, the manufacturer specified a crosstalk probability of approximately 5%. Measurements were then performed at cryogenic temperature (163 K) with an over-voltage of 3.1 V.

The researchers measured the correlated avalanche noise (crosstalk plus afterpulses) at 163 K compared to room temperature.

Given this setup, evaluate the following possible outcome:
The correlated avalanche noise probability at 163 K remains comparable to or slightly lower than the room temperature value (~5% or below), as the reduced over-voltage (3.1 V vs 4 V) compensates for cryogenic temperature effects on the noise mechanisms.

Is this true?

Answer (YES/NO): NO